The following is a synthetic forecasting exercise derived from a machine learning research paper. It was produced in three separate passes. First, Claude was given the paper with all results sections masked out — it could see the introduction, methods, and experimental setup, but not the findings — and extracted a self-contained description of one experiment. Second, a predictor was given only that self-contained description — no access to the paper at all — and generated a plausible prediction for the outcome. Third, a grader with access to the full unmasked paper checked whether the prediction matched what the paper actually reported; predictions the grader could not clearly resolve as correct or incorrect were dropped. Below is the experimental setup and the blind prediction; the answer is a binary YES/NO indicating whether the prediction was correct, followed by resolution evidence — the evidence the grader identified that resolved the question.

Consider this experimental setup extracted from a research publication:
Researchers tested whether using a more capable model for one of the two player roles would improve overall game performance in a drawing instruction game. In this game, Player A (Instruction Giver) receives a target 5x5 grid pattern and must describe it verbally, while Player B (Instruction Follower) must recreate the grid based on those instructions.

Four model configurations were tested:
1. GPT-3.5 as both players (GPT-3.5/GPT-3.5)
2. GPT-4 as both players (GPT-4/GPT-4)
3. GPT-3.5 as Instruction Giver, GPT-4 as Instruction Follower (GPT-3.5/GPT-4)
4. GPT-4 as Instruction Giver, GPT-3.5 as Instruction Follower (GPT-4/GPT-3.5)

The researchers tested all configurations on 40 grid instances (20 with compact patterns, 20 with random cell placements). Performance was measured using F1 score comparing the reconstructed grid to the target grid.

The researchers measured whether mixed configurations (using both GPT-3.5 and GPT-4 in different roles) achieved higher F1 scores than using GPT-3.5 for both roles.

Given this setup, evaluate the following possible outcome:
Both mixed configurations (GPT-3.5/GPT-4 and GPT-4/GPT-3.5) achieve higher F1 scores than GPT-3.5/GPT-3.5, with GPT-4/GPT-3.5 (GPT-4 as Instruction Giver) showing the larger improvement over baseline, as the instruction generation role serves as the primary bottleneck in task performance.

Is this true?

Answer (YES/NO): YES